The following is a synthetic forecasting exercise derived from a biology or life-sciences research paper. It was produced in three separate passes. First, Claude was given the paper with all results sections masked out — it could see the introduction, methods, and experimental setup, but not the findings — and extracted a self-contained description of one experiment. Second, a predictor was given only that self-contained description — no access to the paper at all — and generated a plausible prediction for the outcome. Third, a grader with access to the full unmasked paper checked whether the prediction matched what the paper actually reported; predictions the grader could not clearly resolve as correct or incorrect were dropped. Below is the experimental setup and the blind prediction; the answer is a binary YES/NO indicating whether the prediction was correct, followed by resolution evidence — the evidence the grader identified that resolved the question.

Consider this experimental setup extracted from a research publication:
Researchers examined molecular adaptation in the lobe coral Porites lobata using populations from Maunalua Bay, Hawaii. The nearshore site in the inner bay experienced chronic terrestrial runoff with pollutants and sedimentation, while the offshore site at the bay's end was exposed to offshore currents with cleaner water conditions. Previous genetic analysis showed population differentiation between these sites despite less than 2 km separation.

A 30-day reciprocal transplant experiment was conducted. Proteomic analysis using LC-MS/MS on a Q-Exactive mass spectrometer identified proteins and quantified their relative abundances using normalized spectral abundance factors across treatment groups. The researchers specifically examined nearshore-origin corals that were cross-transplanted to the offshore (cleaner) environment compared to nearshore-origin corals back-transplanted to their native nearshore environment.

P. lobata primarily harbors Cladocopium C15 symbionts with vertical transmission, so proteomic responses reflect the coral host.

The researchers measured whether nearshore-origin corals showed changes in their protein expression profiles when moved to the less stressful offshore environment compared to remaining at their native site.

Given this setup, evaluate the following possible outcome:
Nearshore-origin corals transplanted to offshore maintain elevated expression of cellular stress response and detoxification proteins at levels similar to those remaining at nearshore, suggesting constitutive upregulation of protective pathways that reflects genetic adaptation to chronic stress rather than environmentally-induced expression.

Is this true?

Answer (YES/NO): YES